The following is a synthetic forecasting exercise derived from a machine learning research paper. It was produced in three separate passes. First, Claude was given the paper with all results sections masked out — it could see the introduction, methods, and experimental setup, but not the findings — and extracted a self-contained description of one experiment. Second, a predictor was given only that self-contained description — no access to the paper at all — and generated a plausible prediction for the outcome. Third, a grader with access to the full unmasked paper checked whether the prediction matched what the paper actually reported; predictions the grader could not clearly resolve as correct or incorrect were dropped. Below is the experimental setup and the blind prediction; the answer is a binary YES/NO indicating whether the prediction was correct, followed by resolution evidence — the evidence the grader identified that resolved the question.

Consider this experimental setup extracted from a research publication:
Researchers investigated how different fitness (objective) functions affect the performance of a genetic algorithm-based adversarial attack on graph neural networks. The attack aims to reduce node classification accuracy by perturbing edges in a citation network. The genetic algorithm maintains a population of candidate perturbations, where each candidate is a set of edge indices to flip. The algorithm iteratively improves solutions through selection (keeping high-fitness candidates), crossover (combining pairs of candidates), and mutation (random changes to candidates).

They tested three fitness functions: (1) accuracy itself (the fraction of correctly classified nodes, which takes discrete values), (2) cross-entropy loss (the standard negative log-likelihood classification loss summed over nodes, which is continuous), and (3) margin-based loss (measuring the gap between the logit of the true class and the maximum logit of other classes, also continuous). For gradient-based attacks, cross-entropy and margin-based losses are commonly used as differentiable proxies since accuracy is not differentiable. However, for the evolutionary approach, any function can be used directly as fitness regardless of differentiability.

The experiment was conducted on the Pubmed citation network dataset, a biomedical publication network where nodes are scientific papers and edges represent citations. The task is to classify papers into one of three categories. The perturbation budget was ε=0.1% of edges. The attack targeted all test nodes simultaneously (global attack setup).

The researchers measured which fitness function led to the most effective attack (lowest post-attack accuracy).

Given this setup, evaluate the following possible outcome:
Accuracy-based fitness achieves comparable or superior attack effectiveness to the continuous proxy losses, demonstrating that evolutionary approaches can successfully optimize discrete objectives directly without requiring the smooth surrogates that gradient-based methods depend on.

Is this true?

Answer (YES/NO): YES